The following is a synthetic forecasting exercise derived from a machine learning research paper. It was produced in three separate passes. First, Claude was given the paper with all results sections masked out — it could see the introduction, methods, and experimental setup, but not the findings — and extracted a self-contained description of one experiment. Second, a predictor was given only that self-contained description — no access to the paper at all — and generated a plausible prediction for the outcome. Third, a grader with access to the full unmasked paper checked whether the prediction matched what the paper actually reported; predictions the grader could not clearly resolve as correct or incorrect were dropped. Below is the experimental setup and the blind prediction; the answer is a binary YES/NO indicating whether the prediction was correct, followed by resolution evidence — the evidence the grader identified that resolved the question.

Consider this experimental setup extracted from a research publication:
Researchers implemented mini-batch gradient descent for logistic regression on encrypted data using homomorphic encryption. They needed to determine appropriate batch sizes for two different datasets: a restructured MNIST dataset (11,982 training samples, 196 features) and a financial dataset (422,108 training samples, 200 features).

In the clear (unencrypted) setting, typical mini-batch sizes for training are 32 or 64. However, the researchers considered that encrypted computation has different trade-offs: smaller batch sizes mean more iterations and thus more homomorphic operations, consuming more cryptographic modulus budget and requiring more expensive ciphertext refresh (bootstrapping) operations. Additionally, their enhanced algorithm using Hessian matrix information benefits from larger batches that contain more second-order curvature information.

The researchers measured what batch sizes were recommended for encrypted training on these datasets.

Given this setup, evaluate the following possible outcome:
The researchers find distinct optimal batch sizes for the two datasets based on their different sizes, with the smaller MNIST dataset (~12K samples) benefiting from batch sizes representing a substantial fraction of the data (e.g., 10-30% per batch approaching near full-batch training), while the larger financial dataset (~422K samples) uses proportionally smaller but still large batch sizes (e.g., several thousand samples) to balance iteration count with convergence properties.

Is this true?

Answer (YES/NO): NO